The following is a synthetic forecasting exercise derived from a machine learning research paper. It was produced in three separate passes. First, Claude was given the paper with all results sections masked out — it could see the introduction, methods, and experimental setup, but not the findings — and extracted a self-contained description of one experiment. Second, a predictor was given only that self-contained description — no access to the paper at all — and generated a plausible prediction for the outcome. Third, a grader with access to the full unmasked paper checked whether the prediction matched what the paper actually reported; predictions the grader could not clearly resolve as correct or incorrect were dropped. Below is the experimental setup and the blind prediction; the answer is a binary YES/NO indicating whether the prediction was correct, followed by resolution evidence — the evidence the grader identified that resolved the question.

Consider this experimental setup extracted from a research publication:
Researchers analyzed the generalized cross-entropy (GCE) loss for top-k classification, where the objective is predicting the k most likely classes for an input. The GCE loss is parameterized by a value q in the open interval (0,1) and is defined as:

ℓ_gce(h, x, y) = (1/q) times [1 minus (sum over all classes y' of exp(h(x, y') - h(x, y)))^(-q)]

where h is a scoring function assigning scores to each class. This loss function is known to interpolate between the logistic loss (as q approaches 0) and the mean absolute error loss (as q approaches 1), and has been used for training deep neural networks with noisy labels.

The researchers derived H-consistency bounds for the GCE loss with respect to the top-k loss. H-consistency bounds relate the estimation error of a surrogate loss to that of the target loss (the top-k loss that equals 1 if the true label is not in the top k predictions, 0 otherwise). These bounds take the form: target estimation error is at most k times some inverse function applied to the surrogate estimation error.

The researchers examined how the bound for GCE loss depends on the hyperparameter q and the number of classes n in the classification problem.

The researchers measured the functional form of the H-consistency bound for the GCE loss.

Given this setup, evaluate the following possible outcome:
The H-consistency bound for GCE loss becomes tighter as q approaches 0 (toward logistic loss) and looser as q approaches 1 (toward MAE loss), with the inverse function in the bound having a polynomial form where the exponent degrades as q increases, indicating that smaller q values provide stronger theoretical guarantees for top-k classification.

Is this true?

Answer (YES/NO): NO